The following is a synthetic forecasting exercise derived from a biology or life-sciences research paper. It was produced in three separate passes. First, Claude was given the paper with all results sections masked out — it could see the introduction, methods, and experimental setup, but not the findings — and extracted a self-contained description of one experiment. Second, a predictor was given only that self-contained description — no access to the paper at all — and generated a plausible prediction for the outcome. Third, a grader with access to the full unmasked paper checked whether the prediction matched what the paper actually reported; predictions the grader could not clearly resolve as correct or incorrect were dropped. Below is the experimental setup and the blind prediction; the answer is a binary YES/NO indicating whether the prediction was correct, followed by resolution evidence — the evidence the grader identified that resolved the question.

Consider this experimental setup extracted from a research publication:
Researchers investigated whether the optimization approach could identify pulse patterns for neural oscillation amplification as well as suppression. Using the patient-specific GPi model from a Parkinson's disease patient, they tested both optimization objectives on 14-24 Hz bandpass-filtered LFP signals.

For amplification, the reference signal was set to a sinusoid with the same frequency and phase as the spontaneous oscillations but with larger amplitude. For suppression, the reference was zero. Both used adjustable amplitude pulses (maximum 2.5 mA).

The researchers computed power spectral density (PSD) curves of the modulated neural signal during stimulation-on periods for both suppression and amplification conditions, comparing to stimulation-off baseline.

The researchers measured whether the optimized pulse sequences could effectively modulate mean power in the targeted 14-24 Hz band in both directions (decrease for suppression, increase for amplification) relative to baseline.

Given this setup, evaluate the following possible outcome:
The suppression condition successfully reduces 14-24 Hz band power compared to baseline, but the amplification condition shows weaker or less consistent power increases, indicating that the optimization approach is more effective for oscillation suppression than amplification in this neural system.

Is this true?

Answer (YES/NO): NO